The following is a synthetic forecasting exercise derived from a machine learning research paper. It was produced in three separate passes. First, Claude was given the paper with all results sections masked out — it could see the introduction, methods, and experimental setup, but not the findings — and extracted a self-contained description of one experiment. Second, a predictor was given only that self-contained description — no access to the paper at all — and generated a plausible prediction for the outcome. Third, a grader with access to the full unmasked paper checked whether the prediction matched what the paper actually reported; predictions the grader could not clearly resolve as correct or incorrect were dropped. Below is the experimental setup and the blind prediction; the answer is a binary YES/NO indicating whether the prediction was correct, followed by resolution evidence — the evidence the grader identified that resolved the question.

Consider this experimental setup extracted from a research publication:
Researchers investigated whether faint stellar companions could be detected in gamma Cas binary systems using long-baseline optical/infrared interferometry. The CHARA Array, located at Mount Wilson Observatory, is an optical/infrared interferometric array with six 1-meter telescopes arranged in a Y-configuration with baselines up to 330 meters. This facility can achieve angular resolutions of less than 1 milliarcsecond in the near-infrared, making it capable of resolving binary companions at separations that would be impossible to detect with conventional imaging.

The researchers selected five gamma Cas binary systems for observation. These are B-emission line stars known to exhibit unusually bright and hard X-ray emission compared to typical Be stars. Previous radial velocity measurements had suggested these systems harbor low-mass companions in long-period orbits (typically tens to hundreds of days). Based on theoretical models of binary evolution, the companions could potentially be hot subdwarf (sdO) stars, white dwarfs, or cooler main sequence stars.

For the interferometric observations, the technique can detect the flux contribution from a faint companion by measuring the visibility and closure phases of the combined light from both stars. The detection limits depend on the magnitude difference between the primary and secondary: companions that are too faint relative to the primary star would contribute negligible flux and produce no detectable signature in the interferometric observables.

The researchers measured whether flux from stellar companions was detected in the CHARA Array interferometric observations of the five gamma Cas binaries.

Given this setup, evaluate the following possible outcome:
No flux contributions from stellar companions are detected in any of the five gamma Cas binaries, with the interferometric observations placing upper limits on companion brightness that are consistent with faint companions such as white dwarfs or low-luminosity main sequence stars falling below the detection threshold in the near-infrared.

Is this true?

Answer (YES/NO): NO